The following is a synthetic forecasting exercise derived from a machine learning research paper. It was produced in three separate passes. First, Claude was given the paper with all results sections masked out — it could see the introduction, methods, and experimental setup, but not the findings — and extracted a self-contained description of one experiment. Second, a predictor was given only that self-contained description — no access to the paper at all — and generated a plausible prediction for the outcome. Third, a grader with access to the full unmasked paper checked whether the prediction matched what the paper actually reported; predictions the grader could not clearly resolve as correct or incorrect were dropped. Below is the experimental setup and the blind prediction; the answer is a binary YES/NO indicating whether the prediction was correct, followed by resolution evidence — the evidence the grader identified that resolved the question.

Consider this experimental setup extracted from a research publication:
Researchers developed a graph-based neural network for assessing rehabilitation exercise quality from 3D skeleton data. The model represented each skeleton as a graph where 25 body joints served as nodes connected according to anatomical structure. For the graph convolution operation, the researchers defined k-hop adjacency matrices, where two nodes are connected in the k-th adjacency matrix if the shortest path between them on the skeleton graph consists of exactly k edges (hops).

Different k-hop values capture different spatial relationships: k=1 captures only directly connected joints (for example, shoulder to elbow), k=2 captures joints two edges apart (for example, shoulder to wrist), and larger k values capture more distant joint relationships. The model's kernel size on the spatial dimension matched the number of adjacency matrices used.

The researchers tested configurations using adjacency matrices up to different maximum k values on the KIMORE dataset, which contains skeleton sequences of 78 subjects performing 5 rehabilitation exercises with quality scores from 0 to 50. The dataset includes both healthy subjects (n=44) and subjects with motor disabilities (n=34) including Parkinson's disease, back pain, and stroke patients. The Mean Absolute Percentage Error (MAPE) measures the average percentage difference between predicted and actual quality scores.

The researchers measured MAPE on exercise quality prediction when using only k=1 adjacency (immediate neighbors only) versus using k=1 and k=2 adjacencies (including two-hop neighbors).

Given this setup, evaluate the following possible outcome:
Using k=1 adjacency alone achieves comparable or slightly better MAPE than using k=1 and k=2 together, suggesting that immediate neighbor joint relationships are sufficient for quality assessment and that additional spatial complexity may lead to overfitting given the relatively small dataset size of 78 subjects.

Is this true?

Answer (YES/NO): NO